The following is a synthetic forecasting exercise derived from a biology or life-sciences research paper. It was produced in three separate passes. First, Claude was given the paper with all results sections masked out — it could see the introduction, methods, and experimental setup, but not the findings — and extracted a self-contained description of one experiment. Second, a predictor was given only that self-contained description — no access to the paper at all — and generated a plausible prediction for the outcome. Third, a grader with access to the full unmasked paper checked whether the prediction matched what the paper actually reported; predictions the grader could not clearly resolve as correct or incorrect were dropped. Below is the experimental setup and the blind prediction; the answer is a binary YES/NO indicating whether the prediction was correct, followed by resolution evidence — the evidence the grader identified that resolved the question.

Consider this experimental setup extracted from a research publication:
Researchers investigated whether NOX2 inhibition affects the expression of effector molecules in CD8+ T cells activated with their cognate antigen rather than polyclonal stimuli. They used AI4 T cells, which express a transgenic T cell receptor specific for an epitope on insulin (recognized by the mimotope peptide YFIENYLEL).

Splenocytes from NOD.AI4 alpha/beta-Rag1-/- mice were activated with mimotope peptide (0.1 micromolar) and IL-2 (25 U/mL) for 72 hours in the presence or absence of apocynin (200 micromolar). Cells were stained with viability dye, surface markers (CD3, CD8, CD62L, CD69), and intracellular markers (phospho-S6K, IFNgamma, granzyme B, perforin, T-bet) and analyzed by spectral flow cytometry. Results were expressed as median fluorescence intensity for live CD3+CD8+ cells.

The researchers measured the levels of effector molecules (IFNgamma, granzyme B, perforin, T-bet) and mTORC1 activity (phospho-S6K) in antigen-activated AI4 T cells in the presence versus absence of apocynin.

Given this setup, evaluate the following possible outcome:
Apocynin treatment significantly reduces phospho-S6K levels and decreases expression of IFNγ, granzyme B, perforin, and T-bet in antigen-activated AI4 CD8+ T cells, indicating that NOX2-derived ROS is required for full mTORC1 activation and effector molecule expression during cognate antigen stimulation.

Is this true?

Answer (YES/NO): YES